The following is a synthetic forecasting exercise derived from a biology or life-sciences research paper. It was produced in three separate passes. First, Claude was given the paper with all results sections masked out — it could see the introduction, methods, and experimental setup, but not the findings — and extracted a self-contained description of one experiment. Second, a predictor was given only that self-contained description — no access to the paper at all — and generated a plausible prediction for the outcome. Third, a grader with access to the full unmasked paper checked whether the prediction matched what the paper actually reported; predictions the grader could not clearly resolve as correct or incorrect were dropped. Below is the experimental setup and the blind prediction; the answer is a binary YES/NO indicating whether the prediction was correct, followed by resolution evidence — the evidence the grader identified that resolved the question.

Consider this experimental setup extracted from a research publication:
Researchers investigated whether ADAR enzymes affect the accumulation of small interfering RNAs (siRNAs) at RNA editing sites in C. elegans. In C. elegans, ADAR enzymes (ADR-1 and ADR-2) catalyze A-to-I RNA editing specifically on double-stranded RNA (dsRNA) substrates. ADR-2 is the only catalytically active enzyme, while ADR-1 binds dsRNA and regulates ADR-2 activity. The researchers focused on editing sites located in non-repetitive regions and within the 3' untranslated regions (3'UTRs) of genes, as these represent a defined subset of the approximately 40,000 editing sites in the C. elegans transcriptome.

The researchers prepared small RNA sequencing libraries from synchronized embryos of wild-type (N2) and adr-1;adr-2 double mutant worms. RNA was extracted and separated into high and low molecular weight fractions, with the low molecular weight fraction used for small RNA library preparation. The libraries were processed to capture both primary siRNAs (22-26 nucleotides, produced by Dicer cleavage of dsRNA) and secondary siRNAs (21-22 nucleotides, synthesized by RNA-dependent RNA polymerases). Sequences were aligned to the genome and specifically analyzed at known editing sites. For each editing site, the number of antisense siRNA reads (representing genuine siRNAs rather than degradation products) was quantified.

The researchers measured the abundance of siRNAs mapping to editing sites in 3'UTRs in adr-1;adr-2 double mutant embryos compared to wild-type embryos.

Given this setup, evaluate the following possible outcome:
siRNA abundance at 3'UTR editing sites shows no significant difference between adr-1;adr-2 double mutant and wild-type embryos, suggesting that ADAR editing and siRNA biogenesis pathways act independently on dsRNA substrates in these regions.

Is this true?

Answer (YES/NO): NO